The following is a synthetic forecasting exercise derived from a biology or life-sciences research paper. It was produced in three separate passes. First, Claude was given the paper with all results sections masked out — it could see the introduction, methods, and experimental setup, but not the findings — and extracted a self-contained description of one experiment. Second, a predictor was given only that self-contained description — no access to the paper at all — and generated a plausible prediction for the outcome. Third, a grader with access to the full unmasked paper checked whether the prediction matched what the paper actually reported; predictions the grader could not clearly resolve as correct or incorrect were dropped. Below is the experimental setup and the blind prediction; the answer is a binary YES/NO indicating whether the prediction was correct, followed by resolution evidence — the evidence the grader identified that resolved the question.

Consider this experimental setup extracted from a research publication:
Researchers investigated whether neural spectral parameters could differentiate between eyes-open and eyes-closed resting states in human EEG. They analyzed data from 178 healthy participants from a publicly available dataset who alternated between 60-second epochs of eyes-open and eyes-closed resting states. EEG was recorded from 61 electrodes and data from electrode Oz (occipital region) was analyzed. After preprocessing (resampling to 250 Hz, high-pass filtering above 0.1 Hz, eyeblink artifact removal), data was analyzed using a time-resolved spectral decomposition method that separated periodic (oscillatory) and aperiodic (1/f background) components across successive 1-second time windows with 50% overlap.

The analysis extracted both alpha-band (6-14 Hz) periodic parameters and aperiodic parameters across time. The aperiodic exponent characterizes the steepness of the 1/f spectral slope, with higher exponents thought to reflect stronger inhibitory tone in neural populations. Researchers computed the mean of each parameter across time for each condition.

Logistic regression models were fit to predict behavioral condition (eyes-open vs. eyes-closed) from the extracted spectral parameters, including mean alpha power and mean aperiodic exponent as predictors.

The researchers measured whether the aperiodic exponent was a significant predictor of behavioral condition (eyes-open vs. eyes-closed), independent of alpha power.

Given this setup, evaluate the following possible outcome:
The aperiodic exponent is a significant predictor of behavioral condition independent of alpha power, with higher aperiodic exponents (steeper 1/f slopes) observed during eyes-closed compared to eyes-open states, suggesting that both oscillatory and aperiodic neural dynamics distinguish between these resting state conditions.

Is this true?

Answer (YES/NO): NO